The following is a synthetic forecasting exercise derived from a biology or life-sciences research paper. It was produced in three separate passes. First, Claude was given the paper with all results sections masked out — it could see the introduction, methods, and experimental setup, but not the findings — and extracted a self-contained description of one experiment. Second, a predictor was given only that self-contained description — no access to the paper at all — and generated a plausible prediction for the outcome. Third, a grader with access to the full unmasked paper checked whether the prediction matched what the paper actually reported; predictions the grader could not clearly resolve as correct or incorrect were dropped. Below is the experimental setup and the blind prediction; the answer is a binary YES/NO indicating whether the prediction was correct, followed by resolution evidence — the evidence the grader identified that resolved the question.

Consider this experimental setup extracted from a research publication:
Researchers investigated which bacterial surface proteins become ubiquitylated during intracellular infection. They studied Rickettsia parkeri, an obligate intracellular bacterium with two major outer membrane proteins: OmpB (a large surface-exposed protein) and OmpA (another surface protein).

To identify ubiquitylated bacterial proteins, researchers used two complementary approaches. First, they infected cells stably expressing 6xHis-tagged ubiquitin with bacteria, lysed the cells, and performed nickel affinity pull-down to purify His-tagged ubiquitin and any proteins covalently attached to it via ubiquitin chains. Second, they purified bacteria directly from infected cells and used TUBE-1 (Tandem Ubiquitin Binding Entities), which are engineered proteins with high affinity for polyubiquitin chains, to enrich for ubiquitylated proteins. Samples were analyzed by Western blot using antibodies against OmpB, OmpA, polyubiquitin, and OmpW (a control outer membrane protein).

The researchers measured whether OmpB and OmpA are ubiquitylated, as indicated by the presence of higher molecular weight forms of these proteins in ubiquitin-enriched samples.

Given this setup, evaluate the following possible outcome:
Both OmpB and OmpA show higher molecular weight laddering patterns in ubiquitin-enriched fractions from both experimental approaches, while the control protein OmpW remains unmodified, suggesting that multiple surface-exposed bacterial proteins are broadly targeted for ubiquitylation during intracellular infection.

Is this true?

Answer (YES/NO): YES